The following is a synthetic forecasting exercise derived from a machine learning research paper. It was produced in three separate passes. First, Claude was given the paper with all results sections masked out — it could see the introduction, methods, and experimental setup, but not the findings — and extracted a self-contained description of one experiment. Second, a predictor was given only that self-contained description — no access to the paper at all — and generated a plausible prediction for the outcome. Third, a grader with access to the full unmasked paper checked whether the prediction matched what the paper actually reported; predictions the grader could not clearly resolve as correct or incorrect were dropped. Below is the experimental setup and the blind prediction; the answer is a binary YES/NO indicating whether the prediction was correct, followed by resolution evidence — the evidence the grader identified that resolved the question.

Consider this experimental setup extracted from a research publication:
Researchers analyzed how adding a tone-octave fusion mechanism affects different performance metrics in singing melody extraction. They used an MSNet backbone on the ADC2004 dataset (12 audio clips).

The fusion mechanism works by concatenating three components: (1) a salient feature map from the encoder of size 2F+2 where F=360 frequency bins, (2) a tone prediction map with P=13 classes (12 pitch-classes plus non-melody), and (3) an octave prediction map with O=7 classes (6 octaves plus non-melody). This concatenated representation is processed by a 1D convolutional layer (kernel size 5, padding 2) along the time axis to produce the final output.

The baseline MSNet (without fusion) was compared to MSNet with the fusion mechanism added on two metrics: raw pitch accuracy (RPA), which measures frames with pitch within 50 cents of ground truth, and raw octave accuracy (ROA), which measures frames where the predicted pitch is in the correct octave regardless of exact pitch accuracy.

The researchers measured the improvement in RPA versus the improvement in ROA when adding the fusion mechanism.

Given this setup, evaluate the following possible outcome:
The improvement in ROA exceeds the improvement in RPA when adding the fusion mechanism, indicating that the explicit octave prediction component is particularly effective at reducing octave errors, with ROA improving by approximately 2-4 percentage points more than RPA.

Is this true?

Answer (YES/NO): YES